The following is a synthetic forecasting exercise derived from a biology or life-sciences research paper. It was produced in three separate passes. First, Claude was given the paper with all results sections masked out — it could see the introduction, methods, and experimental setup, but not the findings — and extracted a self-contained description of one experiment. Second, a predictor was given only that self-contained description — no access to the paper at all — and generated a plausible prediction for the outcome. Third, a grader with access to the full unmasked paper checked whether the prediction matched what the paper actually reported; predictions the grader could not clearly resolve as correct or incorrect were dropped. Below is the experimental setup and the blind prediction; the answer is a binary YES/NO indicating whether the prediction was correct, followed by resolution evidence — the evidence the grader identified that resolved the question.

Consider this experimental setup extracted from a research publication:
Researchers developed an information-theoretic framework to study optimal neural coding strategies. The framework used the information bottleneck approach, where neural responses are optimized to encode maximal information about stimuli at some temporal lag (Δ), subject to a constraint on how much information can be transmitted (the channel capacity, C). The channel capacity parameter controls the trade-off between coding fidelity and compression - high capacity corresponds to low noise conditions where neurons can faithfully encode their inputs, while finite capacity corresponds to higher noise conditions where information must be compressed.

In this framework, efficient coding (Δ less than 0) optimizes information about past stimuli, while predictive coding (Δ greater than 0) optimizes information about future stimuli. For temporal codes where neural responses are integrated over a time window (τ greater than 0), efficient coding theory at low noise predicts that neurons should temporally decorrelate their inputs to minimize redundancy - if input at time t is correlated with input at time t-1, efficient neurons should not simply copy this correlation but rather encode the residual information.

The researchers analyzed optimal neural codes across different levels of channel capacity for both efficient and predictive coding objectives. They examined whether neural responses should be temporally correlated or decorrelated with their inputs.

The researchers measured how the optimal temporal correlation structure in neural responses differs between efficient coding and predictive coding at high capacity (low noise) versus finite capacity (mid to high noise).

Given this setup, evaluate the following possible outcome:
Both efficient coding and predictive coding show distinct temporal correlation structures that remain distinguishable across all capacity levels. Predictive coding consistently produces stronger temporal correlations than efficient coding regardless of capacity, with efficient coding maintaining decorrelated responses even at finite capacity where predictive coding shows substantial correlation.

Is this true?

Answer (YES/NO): NO